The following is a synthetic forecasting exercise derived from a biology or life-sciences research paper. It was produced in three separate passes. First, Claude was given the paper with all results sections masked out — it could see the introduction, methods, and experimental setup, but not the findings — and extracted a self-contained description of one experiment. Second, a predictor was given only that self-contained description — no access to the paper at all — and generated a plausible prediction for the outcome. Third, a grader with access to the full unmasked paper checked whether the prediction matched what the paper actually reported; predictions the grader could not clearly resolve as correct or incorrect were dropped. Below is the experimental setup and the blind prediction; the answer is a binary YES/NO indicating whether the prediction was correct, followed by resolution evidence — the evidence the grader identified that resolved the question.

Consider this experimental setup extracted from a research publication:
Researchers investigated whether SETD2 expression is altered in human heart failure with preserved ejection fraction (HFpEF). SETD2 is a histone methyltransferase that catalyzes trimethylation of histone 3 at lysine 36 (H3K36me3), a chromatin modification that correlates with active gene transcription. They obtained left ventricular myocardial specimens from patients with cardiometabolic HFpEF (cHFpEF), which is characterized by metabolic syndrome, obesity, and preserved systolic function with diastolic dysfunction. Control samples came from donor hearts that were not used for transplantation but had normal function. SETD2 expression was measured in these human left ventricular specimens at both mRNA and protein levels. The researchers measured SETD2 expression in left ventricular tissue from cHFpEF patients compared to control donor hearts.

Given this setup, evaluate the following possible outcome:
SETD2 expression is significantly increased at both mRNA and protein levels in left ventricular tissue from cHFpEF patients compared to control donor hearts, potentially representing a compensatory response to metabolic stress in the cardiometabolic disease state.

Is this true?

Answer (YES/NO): YES